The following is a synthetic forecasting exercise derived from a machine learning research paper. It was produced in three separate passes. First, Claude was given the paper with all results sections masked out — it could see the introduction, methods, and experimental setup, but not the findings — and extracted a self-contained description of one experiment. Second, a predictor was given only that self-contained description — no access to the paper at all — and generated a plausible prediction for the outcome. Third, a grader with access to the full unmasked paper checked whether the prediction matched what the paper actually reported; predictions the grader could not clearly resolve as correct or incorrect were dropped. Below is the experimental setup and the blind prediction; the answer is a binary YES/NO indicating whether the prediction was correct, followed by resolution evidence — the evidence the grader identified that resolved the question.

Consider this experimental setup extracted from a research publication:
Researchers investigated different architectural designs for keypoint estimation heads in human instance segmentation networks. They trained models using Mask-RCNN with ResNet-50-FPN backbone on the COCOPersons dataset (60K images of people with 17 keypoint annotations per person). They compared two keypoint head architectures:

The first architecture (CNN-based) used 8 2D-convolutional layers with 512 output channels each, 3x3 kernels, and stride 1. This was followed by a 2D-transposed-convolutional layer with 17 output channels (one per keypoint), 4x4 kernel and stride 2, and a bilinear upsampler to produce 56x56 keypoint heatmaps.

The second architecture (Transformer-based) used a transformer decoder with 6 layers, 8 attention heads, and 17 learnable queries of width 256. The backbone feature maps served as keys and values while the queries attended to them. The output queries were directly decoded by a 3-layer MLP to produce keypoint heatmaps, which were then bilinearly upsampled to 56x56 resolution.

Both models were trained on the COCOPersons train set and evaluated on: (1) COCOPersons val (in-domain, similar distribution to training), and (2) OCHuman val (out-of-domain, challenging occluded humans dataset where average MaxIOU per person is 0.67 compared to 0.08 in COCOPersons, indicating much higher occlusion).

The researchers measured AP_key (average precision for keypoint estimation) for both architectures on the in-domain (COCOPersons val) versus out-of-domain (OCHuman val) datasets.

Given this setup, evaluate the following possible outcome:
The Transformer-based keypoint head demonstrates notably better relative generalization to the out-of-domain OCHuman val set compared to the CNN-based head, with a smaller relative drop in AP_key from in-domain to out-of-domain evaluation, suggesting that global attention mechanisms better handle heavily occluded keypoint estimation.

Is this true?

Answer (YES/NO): YES